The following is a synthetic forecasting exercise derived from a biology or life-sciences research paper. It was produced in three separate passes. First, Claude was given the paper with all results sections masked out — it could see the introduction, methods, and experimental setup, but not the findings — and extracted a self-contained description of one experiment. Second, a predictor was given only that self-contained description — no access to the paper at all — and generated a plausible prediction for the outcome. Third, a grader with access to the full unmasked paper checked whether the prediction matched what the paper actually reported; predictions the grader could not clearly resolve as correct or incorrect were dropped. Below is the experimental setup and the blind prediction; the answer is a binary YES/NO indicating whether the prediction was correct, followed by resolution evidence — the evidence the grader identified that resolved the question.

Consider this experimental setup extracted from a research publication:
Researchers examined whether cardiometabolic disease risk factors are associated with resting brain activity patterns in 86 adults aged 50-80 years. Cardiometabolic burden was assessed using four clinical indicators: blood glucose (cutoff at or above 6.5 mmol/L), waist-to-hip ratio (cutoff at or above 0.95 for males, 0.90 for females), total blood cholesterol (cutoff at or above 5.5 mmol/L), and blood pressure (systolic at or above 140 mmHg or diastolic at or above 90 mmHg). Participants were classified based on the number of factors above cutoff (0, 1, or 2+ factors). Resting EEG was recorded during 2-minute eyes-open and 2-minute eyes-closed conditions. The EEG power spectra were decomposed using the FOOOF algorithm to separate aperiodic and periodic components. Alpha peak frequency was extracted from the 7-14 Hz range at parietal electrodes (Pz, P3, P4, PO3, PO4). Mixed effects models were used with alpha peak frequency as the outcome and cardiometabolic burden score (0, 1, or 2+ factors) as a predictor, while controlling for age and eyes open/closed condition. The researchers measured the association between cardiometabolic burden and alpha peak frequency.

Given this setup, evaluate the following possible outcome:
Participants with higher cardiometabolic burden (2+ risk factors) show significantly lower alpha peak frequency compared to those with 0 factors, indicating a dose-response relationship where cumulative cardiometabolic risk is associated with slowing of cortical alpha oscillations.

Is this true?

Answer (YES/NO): YES